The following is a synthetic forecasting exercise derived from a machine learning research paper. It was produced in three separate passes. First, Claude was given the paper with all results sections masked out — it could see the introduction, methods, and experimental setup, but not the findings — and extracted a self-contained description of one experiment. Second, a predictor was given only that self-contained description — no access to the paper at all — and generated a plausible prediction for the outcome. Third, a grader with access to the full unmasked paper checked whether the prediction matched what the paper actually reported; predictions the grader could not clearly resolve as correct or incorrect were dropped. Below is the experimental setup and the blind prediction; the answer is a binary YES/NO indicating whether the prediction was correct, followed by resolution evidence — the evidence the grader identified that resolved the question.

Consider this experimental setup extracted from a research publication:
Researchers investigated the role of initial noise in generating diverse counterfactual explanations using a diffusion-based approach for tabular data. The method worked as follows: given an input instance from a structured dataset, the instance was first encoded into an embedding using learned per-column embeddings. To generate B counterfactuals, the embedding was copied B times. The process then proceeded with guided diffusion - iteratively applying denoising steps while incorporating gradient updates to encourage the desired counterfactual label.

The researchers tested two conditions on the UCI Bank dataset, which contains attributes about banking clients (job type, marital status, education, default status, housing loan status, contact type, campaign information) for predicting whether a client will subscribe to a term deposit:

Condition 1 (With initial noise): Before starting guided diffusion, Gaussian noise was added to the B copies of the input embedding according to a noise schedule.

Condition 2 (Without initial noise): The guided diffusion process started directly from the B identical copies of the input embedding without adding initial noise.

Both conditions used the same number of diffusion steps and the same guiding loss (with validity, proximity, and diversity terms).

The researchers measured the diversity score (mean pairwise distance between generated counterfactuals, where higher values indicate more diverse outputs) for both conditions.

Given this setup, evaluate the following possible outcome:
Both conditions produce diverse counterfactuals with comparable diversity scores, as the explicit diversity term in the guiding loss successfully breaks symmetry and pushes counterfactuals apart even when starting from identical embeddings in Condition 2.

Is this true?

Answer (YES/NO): NO